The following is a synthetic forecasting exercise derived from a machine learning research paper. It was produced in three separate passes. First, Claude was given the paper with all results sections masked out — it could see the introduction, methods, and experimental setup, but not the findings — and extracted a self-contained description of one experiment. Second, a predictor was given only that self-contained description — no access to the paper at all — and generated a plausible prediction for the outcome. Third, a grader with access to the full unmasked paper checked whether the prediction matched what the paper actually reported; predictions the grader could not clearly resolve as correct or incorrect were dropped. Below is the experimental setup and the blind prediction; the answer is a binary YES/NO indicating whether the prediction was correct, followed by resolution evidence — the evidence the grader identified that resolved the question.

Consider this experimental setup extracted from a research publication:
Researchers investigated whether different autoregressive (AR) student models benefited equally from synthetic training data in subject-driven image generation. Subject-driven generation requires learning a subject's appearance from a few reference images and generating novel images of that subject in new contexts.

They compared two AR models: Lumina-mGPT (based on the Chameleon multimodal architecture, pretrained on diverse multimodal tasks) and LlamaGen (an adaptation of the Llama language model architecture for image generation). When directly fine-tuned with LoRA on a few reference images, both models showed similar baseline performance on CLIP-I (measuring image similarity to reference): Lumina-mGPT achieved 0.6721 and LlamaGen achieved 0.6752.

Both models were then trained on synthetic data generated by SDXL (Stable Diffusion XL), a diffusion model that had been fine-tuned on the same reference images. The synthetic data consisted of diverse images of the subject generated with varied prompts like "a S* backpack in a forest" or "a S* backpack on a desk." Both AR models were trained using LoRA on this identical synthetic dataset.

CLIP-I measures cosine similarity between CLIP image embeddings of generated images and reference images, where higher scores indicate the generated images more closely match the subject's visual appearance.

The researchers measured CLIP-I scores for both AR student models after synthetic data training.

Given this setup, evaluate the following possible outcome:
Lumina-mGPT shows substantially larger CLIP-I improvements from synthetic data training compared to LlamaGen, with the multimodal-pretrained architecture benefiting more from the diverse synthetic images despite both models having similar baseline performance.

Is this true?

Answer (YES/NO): NO